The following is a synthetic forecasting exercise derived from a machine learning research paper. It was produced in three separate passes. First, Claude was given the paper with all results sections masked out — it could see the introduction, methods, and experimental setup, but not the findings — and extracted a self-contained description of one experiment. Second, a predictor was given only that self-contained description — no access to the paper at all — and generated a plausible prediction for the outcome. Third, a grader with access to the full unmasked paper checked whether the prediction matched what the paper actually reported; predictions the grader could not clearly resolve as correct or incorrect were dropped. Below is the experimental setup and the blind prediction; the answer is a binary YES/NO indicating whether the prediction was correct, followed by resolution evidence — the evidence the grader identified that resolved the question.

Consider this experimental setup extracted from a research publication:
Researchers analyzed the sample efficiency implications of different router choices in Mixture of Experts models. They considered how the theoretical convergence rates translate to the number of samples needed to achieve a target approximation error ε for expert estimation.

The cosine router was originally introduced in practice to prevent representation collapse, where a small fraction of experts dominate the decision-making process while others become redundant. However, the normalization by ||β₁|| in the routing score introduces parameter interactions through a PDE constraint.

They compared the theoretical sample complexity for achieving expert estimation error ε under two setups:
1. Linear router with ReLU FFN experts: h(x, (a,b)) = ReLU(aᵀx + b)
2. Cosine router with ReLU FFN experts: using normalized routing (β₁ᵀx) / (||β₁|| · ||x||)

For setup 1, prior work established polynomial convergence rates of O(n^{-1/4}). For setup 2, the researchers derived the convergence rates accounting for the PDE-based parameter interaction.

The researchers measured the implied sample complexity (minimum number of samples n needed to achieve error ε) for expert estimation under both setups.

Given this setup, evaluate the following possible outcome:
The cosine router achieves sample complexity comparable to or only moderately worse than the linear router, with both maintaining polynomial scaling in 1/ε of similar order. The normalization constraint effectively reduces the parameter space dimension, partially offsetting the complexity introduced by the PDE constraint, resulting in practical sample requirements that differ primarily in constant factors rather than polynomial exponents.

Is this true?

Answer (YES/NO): NO